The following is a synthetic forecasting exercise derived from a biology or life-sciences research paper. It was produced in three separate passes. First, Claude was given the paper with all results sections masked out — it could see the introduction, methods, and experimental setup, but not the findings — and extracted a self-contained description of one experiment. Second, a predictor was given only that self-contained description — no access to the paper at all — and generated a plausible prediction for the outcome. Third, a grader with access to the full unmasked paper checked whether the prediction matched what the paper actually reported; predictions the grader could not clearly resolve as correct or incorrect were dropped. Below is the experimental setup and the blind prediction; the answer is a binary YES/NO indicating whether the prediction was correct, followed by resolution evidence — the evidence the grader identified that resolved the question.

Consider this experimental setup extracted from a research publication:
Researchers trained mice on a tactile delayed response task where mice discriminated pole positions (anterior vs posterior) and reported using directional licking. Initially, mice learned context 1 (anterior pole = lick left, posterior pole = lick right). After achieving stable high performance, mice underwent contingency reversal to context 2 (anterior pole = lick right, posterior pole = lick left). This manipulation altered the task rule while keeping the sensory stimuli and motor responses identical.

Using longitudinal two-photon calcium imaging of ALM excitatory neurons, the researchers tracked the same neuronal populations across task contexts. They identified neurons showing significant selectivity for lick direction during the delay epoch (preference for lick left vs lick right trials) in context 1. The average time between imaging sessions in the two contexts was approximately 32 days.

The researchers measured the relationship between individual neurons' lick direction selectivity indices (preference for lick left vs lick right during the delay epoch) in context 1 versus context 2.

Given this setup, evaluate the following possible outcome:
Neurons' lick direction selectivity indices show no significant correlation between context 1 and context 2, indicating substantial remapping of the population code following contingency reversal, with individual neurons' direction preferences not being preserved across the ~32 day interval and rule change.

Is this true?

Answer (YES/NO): YES